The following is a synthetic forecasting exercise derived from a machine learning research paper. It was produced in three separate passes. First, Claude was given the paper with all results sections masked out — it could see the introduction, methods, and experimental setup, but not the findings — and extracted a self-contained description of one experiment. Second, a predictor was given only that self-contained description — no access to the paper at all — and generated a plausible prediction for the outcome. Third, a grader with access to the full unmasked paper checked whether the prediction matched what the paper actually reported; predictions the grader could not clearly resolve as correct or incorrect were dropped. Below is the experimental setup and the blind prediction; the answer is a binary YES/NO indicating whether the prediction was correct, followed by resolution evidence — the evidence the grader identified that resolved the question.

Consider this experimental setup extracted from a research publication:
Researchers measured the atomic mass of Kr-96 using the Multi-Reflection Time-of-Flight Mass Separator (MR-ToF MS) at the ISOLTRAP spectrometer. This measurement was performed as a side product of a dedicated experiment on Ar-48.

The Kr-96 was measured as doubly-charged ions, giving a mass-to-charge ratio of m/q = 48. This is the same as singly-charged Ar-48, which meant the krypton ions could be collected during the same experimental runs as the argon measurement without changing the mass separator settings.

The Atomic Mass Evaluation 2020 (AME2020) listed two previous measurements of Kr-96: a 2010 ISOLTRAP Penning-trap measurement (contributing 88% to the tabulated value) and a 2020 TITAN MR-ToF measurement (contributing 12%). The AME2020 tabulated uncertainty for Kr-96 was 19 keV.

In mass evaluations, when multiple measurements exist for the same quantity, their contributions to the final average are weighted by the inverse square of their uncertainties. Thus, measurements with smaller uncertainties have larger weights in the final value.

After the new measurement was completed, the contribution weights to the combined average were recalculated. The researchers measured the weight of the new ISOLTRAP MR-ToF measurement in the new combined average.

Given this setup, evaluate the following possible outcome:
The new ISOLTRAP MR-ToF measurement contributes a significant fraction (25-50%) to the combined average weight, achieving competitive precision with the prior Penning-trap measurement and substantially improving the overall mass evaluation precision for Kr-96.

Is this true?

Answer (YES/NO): NO